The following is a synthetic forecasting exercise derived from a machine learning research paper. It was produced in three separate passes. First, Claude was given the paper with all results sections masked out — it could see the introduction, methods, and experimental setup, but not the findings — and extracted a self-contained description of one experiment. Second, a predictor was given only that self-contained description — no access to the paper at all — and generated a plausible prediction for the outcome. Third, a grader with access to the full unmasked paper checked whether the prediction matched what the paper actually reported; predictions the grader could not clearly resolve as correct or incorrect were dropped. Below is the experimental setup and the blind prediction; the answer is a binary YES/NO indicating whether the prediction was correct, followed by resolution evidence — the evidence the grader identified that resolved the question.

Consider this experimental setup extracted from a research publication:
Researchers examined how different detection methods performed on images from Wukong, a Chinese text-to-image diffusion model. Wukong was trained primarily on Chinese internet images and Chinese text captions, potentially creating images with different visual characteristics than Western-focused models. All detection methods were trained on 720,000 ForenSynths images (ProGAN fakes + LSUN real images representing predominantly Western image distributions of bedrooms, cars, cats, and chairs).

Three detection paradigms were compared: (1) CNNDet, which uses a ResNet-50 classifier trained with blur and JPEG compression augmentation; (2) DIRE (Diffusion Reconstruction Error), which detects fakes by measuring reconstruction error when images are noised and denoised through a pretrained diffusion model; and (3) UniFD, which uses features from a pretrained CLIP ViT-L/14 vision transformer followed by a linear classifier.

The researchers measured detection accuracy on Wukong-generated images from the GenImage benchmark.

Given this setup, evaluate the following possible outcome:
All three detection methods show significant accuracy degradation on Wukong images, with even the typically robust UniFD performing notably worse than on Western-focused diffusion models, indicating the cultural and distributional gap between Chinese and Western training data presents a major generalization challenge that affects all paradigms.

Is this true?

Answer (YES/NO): NO